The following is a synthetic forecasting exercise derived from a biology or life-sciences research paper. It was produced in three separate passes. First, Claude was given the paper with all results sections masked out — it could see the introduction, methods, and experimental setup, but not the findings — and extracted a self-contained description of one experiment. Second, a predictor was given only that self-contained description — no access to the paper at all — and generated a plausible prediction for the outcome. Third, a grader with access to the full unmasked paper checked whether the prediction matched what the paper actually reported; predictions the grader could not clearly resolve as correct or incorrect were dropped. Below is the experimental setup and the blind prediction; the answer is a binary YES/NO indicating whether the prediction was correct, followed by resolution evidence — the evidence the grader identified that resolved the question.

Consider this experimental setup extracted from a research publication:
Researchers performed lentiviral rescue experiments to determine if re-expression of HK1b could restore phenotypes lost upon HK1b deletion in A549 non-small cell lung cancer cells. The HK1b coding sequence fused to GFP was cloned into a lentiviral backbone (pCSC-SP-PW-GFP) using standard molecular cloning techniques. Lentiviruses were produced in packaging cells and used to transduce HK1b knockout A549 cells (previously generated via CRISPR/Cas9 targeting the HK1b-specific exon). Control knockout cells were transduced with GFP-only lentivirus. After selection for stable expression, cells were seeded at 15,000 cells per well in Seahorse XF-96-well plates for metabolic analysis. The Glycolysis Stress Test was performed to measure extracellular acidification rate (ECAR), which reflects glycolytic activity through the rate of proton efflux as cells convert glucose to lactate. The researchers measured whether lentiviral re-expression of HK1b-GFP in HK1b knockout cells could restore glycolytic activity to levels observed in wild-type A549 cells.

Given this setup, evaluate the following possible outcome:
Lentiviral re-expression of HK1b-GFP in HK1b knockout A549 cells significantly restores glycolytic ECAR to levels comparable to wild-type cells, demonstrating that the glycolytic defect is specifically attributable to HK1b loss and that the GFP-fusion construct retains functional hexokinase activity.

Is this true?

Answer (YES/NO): NO